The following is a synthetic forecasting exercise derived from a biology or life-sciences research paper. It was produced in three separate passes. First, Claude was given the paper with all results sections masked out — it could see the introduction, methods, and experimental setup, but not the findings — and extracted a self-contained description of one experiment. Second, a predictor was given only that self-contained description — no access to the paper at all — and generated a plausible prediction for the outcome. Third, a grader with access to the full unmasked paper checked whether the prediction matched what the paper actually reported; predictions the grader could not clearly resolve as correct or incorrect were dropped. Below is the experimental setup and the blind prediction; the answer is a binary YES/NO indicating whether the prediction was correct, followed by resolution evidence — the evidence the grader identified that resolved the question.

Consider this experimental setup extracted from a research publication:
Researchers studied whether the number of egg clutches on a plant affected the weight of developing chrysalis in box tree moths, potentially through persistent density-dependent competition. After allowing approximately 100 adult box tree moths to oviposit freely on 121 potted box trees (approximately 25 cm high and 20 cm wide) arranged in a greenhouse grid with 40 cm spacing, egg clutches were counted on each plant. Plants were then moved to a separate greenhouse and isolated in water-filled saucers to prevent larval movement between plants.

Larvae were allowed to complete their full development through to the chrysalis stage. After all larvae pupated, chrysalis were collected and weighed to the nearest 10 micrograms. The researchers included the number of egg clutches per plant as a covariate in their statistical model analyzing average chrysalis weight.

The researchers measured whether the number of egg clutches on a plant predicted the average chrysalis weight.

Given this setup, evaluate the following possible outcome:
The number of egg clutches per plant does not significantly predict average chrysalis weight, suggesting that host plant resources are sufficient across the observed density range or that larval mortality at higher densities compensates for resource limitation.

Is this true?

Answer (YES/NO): NO